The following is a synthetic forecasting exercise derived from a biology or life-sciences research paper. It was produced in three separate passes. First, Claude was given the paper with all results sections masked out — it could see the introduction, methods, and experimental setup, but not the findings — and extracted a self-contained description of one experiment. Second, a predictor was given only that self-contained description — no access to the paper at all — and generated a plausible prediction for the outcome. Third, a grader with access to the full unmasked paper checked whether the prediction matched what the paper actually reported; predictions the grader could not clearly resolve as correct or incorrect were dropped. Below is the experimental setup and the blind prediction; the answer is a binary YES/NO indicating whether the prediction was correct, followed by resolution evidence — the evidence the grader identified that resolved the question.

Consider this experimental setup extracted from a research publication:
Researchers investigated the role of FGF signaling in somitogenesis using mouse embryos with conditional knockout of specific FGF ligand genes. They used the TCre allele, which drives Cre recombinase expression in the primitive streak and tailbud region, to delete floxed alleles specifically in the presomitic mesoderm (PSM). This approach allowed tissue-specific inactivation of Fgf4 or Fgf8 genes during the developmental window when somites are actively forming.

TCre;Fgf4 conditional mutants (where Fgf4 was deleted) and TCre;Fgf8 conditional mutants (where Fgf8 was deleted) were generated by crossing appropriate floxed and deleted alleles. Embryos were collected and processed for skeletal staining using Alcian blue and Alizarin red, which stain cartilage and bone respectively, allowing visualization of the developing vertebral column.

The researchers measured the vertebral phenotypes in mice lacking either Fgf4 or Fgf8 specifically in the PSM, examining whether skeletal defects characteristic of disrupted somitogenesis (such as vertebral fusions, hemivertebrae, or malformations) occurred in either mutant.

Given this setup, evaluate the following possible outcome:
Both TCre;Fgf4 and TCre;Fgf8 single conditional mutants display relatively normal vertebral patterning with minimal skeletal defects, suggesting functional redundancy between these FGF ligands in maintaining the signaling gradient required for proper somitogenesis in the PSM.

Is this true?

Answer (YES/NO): NO